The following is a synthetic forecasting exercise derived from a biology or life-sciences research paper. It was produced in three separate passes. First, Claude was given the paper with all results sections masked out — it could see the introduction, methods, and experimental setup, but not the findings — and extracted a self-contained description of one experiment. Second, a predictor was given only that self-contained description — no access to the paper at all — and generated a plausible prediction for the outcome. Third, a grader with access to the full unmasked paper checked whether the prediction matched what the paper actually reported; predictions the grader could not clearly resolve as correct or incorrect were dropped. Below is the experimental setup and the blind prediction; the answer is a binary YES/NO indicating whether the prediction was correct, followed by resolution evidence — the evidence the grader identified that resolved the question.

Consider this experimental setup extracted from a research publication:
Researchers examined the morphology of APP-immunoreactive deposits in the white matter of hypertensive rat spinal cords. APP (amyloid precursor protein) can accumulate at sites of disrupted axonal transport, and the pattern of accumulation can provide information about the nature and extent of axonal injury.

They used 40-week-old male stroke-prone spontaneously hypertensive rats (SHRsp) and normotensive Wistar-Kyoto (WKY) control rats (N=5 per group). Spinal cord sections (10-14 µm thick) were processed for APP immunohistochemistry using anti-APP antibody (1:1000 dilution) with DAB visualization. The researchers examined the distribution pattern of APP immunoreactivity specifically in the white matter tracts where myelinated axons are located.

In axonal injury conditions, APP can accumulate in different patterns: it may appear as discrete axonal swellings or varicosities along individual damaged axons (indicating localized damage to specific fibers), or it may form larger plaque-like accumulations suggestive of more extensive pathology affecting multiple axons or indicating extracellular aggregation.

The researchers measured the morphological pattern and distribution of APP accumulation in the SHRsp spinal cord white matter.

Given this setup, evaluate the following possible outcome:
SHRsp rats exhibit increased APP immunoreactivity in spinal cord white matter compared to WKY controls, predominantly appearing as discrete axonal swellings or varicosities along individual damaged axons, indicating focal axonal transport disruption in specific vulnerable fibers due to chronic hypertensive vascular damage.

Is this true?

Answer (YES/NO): NO